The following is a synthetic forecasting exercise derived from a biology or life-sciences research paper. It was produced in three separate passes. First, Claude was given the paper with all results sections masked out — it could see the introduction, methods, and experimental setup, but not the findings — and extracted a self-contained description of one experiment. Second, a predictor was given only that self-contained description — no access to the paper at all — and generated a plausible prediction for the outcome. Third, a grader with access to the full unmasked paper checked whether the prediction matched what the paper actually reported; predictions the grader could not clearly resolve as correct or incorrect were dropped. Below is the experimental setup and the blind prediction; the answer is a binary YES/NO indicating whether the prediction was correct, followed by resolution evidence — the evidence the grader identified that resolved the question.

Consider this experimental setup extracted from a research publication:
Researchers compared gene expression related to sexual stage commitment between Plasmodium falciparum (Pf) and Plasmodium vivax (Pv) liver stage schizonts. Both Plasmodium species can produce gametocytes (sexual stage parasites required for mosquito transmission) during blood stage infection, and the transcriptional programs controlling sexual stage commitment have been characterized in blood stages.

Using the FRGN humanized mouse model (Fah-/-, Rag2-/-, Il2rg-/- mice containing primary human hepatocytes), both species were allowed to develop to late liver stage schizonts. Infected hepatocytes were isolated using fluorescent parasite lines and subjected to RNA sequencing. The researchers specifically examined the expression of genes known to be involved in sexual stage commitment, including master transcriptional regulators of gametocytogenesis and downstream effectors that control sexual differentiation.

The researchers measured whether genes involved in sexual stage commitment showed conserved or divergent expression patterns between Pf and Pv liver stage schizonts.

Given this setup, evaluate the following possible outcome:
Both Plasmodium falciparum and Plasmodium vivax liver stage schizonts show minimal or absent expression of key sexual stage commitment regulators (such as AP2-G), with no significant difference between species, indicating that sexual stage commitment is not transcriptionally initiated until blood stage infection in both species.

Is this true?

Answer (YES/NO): NO